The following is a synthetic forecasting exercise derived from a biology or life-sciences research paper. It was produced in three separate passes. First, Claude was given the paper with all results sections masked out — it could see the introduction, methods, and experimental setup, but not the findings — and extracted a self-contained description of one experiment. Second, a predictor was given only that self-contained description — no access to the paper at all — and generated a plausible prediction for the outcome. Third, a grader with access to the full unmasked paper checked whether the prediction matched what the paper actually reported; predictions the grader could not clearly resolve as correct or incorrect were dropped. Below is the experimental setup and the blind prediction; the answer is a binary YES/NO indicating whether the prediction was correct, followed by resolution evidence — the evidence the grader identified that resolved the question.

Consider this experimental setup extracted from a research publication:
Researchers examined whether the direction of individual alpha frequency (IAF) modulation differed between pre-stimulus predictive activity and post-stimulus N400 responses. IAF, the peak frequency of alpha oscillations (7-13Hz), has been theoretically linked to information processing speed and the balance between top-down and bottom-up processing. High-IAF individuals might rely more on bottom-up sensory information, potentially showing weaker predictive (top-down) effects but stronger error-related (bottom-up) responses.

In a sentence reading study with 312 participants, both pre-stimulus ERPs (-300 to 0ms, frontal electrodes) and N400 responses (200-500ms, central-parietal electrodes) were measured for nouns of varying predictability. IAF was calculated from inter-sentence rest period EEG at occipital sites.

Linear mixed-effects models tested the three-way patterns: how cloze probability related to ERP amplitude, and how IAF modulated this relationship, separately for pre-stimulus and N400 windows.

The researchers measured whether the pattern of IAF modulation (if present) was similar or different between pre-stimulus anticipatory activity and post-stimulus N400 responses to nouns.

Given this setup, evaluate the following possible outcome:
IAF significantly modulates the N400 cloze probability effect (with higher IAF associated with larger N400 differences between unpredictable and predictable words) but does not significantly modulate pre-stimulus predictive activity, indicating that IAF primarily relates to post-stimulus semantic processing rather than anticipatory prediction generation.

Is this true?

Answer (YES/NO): NO